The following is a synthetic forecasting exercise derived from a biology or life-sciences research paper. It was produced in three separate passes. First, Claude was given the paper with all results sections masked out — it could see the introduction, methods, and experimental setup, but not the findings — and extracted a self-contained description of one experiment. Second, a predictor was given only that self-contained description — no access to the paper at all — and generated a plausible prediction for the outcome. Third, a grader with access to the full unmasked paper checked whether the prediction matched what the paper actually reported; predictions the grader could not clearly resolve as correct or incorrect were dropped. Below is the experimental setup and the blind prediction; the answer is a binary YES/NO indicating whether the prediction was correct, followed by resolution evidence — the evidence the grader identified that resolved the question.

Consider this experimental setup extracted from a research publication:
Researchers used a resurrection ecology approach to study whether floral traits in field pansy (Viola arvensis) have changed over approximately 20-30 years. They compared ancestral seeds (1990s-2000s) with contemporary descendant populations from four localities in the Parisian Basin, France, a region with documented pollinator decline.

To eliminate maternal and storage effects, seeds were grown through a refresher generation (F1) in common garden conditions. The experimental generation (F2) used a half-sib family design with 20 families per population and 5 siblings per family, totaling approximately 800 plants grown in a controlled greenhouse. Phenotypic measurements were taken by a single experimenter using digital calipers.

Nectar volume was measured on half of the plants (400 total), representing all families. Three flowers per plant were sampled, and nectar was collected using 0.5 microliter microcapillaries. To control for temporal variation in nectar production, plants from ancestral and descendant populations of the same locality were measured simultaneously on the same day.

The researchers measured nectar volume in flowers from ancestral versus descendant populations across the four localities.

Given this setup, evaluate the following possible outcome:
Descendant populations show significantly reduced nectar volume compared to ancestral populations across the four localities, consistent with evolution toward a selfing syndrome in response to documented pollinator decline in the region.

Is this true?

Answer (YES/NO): NO